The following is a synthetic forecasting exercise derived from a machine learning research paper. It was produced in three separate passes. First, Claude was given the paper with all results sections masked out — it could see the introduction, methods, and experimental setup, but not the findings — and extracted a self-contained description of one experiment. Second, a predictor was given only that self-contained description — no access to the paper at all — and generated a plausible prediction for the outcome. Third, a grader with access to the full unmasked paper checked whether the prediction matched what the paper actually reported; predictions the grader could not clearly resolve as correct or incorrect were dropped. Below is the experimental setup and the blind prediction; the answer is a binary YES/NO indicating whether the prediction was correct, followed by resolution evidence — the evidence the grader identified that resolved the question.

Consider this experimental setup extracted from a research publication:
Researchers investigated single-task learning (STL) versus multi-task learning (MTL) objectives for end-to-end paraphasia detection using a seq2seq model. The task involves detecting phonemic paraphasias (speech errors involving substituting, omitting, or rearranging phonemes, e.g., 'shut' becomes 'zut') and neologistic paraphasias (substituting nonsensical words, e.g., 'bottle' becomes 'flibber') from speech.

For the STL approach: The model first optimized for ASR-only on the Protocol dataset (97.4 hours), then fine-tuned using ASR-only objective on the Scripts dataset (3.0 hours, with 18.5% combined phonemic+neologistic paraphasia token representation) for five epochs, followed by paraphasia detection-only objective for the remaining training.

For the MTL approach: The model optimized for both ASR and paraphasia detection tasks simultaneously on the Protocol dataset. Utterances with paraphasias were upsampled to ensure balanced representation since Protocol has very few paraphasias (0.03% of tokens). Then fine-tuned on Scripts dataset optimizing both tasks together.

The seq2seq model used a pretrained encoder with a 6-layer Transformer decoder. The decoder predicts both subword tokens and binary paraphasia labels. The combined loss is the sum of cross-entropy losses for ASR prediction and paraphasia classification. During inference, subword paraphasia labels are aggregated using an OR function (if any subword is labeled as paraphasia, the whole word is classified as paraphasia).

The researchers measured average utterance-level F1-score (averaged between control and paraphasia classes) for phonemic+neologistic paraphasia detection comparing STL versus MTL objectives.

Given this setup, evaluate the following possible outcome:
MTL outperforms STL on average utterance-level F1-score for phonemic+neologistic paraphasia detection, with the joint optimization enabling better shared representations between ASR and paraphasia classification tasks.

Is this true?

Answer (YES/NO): NO